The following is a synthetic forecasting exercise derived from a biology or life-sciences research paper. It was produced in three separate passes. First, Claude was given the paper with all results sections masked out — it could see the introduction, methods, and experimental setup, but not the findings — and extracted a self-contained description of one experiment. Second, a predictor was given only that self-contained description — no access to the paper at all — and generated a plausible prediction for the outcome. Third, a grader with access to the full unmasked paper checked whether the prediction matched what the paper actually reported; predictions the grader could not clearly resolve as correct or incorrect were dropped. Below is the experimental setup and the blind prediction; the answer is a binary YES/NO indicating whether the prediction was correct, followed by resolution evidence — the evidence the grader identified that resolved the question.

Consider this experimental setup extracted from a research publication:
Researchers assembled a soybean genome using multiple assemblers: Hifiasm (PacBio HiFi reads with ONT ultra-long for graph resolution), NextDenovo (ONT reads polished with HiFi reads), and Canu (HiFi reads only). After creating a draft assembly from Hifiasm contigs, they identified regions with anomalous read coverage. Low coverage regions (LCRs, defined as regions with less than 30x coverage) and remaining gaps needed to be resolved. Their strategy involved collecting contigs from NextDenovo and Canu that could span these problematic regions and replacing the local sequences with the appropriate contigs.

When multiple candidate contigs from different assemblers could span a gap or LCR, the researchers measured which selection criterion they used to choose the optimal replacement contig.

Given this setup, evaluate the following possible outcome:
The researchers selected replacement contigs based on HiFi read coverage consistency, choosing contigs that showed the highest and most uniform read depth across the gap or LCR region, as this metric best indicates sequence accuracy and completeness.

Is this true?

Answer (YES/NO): NO